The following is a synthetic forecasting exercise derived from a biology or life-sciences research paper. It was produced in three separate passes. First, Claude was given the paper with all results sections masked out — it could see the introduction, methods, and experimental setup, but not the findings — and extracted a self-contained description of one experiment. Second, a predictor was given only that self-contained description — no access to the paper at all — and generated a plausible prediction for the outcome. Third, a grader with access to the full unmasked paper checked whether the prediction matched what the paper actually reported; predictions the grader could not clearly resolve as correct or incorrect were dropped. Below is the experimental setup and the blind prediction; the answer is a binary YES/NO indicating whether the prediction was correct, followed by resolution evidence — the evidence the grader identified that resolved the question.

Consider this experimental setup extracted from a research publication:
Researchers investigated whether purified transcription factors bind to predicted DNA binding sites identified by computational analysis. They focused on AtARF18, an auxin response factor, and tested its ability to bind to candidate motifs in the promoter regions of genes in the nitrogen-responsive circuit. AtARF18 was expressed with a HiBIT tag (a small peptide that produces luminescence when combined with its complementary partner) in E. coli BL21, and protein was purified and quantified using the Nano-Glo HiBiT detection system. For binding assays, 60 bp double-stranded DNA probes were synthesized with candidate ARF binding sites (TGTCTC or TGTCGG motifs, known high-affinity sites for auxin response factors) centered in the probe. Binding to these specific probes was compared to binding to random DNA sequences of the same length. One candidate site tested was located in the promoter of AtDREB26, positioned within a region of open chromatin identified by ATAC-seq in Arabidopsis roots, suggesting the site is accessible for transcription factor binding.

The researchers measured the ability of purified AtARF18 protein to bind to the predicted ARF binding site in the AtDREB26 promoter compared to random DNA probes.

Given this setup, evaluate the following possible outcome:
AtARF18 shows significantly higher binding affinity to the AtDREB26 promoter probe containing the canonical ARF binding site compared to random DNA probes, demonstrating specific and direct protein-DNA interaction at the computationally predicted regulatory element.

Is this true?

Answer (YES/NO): YES